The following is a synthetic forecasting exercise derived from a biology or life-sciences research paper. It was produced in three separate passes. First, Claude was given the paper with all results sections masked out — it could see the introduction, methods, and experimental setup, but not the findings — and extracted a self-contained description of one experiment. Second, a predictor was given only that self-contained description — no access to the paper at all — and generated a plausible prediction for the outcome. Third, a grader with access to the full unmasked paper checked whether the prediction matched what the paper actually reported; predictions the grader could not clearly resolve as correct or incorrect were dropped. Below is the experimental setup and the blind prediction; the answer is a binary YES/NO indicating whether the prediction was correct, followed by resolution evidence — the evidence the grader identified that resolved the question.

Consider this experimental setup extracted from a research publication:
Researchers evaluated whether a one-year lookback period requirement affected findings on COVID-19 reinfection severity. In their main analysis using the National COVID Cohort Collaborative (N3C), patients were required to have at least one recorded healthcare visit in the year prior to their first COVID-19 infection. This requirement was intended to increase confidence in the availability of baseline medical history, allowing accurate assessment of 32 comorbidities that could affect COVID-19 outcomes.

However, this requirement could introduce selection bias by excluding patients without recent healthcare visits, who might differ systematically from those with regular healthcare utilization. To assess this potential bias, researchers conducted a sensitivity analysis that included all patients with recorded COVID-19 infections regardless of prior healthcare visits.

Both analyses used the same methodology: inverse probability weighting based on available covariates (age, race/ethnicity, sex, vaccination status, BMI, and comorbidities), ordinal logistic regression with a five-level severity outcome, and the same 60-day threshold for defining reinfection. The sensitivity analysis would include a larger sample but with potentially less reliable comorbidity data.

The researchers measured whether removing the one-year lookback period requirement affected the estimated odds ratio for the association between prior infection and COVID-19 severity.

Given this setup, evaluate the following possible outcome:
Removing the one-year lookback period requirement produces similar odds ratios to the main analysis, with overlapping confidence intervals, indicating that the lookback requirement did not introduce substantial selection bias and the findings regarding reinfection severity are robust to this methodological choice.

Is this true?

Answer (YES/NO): NO